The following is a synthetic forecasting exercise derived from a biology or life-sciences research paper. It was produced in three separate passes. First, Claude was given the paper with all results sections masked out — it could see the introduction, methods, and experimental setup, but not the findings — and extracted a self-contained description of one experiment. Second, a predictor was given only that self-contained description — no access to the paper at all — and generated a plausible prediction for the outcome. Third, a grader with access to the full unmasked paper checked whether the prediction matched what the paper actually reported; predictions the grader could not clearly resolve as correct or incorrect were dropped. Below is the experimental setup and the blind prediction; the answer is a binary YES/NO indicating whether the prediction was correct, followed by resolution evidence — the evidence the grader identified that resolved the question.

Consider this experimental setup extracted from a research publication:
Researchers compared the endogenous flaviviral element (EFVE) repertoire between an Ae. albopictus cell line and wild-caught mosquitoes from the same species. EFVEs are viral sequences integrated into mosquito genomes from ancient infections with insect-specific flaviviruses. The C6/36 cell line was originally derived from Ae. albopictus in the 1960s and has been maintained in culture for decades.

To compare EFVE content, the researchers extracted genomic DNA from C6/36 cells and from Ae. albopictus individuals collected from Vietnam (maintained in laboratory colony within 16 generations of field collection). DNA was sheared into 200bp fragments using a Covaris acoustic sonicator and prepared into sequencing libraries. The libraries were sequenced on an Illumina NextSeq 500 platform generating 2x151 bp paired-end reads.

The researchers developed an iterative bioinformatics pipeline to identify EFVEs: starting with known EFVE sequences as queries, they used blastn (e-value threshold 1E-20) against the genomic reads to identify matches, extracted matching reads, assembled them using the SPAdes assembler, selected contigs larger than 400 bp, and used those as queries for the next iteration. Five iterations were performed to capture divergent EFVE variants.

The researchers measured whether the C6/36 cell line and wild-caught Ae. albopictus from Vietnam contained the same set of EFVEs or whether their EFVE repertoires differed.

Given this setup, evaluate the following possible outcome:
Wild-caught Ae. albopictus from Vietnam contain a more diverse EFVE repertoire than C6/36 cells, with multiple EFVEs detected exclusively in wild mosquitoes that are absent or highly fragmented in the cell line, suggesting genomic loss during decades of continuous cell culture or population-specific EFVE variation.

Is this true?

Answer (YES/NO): YES